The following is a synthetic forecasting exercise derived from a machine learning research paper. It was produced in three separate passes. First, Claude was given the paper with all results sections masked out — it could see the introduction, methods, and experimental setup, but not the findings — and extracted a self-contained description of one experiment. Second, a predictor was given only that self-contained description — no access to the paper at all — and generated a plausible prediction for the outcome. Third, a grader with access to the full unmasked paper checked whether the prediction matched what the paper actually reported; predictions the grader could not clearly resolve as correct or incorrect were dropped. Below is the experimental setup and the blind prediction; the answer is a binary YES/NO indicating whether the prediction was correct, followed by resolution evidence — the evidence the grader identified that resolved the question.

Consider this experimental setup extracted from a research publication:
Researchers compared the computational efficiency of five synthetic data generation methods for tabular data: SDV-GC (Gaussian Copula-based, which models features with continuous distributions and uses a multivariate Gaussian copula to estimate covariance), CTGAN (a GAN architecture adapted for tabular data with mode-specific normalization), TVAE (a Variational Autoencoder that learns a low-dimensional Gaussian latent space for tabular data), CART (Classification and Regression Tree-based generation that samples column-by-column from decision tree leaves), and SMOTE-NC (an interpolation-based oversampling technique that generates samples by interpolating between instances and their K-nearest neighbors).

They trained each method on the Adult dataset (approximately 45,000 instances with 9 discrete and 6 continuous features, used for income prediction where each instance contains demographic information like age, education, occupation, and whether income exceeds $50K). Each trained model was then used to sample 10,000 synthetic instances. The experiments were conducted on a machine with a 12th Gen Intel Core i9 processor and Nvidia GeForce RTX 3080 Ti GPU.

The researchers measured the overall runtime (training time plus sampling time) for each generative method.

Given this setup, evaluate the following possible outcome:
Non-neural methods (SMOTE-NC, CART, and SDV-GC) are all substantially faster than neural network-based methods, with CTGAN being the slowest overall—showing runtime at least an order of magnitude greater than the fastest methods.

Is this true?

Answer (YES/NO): YES